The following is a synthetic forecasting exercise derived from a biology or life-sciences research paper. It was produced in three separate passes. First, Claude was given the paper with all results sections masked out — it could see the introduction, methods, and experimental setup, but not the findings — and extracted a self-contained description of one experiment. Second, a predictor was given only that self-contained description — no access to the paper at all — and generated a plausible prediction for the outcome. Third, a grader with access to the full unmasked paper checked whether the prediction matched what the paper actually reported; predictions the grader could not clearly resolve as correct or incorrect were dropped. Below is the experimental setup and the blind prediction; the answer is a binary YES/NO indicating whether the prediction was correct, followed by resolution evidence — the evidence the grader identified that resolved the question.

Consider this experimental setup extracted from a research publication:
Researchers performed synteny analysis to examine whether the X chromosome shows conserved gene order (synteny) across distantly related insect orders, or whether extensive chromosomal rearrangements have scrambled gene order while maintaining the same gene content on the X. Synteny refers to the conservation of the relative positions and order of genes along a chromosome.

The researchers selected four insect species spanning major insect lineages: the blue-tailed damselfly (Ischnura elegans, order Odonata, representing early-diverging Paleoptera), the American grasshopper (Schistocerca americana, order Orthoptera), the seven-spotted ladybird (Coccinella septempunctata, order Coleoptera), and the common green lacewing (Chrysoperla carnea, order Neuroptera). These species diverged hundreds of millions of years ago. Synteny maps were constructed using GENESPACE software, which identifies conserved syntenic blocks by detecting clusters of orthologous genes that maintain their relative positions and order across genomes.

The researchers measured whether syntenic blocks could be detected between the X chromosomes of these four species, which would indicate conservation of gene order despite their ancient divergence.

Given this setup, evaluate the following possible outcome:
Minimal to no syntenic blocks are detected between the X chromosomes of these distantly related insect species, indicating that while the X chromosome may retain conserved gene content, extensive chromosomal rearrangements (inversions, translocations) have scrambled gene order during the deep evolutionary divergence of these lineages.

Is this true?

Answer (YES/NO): NO